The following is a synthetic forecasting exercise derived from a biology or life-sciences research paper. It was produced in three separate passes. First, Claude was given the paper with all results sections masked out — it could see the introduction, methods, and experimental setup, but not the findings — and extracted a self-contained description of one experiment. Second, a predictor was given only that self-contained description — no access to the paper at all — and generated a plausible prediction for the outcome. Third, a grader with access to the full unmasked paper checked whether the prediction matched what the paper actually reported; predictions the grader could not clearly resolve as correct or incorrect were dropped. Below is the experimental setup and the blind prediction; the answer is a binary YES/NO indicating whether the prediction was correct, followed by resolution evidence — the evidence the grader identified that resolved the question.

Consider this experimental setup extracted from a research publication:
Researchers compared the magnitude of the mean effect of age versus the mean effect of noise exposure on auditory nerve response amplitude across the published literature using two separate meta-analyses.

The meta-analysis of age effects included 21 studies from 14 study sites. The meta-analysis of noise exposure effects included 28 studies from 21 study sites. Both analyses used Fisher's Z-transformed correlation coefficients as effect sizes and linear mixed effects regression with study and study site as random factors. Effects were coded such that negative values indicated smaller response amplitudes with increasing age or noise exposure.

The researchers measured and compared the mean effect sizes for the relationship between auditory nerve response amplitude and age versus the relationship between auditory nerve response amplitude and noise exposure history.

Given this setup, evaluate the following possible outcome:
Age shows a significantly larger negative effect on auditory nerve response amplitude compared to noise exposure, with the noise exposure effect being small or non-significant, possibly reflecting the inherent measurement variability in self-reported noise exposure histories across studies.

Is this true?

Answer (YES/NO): YES